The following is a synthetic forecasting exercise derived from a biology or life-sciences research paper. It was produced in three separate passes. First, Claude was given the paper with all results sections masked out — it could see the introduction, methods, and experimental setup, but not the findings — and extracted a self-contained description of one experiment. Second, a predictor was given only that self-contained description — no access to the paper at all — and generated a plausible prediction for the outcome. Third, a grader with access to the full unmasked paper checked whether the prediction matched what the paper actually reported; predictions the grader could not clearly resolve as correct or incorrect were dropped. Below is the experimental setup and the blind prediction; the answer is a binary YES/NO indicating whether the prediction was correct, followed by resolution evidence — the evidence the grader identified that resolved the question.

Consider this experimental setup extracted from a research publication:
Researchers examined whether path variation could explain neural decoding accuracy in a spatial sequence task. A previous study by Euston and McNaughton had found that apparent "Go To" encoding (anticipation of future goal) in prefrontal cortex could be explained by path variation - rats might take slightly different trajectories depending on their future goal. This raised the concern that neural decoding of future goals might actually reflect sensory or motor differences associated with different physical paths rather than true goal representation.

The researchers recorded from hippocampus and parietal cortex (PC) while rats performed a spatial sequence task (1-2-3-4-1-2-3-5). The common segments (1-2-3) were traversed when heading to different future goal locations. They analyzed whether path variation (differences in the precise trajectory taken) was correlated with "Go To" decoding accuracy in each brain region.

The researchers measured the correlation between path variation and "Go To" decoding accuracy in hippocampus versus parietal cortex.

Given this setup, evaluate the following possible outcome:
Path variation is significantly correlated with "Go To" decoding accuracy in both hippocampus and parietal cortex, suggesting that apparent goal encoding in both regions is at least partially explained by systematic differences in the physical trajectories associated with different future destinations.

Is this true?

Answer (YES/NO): NO